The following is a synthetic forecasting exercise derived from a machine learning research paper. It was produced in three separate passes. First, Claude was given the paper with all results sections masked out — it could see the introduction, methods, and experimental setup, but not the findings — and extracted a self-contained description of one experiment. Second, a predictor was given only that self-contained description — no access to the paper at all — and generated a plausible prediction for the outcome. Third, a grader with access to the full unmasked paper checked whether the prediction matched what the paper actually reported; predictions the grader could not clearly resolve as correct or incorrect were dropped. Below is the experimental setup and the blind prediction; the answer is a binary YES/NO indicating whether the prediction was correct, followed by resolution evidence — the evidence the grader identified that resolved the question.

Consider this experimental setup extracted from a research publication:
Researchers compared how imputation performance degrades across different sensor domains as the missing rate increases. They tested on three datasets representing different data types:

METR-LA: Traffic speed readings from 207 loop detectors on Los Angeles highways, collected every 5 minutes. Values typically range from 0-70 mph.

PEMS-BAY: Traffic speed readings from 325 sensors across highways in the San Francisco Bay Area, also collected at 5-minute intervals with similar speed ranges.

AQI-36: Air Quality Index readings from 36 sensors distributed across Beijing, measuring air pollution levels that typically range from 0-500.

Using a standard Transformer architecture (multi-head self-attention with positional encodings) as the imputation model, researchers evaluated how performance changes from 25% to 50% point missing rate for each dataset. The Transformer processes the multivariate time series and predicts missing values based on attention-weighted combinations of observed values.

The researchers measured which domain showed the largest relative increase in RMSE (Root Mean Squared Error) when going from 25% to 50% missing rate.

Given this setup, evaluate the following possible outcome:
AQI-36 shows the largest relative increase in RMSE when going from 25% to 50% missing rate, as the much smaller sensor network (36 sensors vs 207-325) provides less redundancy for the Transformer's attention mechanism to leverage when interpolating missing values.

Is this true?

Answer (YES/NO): NO